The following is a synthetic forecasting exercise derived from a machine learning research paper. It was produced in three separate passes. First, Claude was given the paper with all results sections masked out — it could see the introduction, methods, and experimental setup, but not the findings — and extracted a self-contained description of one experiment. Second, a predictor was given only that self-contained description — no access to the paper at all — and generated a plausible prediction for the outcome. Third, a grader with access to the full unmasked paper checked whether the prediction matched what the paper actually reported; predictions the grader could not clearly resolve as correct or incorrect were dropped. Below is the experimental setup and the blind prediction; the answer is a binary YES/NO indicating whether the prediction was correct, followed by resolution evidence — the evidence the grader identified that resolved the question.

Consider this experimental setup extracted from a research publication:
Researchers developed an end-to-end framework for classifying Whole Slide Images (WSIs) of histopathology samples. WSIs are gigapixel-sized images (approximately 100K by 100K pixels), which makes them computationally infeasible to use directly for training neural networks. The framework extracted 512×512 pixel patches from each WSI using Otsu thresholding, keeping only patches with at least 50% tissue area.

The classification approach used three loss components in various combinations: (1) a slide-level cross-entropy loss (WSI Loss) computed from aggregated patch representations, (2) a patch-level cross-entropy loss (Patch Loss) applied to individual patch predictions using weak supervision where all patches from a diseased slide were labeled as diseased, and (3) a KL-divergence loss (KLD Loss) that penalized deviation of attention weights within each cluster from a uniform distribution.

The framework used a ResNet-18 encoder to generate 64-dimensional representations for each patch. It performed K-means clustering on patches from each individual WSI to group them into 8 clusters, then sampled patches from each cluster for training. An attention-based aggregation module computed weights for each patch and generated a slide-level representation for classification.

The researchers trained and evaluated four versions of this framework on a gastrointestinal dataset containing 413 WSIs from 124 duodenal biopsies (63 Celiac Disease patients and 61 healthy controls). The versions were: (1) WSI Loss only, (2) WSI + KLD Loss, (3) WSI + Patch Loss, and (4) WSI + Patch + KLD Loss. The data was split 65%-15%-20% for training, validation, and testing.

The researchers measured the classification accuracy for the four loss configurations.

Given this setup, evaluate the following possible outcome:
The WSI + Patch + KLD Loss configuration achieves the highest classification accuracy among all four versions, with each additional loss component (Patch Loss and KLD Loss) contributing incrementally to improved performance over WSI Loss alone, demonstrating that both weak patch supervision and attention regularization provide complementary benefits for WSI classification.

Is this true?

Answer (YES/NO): YES